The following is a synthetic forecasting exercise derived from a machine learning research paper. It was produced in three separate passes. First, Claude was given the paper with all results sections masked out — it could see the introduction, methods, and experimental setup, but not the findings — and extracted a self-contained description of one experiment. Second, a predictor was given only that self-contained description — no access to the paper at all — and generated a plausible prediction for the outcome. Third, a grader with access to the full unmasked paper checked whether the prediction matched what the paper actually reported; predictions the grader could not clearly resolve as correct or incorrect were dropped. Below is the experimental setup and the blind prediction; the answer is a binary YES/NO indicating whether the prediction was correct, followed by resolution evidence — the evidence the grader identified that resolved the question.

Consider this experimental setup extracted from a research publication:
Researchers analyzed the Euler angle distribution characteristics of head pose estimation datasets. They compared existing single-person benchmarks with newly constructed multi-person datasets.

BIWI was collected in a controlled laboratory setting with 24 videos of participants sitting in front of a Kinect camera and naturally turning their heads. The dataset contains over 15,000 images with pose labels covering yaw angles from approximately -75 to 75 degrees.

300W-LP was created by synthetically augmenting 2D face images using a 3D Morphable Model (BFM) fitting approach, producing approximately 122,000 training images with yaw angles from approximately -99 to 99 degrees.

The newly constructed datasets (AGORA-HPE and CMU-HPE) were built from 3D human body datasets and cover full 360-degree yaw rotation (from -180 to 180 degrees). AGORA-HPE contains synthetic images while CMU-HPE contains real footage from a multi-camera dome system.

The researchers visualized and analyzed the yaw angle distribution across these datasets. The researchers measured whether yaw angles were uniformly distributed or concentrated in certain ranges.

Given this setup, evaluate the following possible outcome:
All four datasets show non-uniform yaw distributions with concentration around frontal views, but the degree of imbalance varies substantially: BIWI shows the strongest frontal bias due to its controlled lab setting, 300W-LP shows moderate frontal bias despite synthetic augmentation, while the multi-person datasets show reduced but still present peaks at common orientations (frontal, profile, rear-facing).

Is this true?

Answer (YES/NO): NO